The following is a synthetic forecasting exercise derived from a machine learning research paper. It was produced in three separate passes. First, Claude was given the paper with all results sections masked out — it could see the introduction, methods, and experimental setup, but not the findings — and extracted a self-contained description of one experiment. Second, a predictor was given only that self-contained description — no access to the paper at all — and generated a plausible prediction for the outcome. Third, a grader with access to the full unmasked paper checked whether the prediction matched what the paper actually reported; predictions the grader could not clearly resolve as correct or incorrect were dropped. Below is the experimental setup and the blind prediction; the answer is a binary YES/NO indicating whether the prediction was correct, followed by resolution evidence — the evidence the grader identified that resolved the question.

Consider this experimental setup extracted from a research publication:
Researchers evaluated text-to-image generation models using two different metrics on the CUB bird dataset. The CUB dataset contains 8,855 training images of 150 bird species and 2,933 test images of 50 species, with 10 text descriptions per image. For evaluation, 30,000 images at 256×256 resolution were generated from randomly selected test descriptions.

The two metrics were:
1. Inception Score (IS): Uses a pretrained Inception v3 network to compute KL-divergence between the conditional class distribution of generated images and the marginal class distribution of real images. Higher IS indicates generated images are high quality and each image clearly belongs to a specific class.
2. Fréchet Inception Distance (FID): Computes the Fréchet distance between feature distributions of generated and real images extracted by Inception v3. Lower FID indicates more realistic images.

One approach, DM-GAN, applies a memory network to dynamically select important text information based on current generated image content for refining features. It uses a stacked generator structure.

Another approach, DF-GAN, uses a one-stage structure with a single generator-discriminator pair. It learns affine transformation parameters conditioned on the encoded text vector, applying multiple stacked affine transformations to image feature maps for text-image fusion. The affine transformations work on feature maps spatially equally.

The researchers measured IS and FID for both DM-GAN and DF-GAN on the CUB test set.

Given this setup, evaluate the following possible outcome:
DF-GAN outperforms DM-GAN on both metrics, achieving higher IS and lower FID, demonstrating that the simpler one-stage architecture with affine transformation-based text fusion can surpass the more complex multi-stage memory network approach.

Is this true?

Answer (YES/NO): NO